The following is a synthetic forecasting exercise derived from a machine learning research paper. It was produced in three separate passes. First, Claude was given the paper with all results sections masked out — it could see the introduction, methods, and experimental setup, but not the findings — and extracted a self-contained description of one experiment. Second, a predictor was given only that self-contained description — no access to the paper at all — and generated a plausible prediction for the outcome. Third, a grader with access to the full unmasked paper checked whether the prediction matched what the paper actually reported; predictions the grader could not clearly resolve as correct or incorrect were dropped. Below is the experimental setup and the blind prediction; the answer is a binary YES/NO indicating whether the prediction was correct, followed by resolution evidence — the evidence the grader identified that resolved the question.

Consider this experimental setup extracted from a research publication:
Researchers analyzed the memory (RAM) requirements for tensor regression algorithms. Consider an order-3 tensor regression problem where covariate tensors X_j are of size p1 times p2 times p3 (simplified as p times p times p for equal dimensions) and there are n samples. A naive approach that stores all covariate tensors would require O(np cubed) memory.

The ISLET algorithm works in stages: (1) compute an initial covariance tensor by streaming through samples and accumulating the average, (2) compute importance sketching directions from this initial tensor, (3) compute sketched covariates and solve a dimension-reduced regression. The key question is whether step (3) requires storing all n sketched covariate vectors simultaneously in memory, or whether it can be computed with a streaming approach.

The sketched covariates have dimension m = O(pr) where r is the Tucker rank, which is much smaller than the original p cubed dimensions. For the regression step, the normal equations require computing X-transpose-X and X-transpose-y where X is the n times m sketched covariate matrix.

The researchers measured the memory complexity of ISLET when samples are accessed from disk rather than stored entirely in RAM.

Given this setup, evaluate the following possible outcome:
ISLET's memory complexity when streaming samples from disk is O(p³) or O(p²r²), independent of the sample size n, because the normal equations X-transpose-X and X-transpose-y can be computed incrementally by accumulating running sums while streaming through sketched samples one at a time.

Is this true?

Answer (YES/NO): NO